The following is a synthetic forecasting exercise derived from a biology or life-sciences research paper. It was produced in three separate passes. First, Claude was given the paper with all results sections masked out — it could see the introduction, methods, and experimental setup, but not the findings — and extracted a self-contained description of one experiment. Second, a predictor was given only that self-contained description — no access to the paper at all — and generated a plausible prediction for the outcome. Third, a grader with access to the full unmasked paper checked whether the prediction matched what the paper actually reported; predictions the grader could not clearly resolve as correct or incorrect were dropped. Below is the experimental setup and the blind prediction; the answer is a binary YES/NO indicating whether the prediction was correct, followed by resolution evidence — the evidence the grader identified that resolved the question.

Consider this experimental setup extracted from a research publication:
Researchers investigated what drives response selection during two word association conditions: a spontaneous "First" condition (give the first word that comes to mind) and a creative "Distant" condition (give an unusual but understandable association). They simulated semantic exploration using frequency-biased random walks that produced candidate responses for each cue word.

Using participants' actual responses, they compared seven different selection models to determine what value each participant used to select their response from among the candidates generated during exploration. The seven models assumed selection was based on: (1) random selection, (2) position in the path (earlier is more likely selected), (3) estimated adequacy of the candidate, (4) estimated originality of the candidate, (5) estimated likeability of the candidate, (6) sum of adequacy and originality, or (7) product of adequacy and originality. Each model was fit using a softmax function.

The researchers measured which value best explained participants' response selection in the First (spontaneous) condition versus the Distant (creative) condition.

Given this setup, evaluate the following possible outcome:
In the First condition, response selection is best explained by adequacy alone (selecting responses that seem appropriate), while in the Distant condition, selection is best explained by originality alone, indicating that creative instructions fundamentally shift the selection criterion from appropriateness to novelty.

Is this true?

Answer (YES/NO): NO